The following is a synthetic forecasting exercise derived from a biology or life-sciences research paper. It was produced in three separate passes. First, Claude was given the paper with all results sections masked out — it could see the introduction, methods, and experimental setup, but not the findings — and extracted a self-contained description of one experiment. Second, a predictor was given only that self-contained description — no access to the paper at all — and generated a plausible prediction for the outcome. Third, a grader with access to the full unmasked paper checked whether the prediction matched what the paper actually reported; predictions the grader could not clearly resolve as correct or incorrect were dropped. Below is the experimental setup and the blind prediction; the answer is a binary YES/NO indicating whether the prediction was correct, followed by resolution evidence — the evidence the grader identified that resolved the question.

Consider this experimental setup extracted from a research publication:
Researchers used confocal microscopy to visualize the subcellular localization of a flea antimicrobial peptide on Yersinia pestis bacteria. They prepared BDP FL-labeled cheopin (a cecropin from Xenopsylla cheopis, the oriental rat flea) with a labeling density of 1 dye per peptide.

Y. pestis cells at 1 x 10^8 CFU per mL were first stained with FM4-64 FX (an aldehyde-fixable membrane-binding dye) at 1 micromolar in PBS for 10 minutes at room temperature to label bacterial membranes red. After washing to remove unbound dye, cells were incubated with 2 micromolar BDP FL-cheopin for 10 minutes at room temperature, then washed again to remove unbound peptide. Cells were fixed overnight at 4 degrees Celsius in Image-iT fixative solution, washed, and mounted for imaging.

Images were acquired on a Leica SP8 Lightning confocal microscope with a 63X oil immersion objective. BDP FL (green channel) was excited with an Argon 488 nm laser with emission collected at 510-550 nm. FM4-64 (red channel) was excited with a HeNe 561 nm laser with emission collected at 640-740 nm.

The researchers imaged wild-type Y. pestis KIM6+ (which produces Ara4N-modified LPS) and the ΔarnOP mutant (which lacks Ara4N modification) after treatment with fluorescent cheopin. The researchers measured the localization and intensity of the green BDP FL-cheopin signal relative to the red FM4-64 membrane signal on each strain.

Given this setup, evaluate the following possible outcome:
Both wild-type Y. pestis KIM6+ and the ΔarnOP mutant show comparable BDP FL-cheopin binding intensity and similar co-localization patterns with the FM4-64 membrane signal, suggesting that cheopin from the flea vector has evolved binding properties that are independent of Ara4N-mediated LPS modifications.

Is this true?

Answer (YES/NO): NO